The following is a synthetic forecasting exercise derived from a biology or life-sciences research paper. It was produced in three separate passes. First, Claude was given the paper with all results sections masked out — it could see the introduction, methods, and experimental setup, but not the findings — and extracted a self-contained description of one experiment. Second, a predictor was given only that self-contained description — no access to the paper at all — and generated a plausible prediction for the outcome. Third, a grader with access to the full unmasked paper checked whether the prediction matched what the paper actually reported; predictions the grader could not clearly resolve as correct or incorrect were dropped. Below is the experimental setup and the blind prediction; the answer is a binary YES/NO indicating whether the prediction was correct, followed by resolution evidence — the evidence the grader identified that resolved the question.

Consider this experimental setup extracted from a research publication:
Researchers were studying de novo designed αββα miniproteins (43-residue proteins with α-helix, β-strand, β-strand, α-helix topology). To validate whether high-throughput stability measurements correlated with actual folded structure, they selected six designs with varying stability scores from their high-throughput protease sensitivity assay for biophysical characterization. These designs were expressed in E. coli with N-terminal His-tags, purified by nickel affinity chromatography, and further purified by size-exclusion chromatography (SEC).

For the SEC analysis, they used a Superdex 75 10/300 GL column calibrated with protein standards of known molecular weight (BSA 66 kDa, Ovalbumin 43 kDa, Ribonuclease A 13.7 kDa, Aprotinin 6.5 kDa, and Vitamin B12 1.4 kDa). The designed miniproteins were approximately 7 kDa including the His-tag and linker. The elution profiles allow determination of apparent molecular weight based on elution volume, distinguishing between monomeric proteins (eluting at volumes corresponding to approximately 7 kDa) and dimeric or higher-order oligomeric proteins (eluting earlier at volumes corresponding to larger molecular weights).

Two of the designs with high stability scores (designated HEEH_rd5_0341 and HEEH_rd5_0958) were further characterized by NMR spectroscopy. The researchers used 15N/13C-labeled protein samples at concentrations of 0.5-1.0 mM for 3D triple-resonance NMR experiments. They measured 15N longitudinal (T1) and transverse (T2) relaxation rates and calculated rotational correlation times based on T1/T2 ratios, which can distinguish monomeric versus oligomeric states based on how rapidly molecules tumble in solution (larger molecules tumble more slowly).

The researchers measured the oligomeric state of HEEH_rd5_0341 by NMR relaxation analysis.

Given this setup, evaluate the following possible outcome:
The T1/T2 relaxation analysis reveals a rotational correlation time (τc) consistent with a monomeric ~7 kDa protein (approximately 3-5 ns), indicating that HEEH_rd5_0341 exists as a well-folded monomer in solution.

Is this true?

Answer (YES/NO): NO